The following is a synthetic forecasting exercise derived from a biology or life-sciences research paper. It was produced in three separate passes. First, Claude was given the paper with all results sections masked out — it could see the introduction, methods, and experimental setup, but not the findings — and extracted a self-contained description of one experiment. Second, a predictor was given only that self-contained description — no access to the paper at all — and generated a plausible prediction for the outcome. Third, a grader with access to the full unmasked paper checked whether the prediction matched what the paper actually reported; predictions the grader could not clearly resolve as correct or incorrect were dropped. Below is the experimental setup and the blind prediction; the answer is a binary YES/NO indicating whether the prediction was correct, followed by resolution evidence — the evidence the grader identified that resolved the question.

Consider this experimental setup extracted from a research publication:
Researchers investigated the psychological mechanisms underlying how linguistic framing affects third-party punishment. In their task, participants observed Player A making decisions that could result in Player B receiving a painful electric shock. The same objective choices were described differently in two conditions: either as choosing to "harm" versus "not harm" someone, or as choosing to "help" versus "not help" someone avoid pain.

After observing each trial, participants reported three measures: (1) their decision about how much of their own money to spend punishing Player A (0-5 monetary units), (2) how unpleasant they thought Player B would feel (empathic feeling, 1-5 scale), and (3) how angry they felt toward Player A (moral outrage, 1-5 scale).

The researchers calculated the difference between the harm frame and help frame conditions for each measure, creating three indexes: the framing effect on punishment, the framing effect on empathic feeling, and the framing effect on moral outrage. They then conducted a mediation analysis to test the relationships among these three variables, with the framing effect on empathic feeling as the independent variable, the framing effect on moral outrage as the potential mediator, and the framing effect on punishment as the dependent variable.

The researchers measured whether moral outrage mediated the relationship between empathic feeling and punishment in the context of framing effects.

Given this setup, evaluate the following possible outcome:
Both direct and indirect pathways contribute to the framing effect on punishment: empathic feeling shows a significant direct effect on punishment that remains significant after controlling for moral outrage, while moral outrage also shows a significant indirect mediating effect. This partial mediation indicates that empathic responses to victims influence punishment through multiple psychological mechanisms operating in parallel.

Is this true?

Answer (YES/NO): NO